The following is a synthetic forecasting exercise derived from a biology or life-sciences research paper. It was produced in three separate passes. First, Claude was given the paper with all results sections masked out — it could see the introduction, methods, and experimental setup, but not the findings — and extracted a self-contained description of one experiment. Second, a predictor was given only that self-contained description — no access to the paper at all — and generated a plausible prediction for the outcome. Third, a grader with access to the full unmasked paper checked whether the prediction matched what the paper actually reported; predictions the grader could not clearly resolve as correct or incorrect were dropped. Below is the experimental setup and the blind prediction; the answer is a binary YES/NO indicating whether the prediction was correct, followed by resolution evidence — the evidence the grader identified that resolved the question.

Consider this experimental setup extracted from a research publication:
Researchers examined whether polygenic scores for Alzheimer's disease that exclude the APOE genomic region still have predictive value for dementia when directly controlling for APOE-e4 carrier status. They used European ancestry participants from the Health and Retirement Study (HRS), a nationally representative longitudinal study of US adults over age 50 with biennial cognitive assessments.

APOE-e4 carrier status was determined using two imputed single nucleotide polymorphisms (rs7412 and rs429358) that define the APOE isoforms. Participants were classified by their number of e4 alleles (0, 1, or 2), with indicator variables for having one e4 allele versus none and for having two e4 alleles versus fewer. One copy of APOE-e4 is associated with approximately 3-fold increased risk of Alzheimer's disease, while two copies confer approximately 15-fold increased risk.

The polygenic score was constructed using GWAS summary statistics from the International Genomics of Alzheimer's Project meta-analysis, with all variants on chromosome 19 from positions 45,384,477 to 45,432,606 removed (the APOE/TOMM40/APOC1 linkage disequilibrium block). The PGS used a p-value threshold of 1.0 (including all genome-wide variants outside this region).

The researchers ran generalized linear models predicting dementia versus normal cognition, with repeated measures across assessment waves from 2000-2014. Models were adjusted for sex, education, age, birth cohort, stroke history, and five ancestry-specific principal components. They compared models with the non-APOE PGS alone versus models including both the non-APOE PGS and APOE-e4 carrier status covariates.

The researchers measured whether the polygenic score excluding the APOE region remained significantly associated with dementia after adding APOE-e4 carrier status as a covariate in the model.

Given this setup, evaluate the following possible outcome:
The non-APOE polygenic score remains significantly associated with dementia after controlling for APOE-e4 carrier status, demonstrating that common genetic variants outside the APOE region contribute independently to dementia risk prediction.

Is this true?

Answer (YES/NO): NO